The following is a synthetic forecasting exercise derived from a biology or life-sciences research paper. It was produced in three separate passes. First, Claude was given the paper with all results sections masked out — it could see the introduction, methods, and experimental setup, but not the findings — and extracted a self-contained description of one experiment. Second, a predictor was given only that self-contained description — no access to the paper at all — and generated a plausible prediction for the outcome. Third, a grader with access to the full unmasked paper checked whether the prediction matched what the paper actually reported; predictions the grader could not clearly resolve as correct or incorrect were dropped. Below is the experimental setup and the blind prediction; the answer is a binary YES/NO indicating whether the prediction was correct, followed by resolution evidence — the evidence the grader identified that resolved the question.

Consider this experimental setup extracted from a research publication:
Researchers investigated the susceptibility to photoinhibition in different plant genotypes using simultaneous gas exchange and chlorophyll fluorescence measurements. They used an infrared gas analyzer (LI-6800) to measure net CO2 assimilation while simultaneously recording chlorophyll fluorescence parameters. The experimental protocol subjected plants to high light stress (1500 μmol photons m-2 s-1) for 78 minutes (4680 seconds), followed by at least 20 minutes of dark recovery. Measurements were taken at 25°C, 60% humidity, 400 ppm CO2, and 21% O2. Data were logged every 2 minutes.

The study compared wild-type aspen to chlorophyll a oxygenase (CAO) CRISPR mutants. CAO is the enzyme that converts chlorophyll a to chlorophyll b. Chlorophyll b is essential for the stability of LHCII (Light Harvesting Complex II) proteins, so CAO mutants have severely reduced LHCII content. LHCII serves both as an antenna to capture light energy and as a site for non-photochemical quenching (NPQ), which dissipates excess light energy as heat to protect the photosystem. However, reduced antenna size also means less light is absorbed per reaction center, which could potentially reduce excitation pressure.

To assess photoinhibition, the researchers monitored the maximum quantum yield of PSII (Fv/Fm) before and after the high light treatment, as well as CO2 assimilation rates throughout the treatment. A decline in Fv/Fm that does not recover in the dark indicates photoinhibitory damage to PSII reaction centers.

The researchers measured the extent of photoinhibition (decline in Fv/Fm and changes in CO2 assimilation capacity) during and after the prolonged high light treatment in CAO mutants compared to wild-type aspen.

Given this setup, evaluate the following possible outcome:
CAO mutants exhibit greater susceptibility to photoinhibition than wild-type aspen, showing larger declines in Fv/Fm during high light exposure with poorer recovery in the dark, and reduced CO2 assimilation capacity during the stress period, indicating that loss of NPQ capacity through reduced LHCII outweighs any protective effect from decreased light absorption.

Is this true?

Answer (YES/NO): YES